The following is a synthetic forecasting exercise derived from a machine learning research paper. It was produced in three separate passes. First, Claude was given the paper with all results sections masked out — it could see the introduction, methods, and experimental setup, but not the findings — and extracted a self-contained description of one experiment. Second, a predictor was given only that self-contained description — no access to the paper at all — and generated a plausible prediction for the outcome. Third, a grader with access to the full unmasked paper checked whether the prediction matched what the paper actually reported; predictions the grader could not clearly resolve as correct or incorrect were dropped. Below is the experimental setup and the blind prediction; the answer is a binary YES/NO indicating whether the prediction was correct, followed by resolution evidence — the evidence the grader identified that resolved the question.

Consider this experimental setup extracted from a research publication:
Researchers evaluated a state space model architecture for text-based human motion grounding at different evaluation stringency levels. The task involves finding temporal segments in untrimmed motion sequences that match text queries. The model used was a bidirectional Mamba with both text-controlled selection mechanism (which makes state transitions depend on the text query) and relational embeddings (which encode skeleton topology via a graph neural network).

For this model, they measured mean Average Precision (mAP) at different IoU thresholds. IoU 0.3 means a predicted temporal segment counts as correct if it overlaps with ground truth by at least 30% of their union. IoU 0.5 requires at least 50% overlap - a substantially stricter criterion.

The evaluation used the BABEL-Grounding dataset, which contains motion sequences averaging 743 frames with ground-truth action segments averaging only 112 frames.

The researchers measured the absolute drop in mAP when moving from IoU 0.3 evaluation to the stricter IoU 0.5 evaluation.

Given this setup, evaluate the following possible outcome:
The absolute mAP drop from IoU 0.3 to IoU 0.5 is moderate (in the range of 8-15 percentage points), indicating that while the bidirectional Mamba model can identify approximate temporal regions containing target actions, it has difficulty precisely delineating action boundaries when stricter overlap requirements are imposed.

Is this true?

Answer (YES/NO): YES